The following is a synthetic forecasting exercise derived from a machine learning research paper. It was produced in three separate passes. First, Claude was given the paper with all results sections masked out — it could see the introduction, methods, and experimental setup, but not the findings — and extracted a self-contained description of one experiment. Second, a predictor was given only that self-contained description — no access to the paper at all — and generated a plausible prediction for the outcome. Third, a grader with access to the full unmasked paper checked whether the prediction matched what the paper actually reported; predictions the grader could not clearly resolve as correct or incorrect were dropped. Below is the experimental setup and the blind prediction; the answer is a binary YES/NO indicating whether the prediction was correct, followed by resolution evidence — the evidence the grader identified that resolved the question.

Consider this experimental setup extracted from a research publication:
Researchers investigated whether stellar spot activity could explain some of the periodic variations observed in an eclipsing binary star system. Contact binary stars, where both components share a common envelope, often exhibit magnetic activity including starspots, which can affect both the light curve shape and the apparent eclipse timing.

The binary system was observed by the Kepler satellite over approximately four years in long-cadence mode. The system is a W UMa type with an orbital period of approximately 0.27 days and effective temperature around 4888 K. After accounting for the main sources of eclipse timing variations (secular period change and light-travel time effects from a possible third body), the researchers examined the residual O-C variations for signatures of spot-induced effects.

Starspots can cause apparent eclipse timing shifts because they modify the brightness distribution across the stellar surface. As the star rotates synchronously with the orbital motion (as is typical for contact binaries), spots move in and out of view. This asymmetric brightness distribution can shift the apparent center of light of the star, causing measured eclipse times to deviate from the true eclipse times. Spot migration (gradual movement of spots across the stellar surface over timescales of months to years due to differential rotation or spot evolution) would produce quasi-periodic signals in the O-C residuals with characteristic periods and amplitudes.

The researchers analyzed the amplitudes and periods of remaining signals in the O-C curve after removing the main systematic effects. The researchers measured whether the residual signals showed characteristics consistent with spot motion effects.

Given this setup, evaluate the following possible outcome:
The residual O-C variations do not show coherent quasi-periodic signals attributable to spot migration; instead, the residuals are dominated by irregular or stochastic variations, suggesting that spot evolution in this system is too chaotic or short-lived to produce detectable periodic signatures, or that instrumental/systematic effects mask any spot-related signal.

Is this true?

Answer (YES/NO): NO